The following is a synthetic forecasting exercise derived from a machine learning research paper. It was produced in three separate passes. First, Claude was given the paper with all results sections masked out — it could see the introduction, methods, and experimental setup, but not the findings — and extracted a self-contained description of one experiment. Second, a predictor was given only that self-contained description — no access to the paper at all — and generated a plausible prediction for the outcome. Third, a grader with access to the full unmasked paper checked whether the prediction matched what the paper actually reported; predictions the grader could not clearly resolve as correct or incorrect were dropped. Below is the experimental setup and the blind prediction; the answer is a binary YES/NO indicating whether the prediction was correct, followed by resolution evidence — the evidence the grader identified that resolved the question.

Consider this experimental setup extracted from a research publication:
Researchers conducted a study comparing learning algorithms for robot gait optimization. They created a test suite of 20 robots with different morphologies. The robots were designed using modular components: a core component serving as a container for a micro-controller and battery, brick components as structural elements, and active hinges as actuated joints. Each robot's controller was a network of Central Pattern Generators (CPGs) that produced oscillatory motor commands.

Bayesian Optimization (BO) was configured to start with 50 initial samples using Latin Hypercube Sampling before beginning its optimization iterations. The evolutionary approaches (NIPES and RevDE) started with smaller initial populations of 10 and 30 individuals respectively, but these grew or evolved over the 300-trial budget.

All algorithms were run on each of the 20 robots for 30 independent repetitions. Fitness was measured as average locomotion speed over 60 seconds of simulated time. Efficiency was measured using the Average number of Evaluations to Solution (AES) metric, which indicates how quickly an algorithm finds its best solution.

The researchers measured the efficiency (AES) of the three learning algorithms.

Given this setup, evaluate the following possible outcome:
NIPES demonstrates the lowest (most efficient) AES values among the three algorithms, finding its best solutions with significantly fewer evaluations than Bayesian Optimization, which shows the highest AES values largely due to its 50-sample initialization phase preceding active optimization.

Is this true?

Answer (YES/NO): NO